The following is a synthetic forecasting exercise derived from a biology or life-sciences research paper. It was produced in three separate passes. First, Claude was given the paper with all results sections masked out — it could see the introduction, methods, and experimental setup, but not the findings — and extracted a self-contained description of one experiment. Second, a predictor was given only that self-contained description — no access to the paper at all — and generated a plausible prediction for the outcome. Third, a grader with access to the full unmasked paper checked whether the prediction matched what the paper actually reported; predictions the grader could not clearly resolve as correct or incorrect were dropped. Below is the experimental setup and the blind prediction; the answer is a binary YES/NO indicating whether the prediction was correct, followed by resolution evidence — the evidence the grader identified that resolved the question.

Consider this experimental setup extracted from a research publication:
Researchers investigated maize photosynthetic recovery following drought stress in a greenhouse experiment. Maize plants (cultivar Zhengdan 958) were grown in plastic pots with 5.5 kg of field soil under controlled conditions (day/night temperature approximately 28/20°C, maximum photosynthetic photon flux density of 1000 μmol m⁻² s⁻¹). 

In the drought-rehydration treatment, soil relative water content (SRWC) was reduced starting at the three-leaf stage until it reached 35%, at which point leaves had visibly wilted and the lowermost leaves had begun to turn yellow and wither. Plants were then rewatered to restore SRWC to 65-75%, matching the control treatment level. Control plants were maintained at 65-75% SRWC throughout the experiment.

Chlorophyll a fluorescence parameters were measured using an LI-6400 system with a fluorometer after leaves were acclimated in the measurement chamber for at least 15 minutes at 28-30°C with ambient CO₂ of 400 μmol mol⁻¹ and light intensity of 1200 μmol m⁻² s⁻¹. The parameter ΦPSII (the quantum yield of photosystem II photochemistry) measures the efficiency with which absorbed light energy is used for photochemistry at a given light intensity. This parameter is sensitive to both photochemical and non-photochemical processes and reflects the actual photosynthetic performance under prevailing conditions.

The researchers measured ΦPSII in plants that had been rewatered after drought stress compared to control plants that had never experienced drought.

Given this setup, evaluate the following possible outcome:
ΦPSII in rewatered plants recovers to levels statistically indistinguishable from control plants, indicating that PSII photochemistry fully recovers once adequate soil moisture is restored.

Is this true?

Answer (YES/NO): NO